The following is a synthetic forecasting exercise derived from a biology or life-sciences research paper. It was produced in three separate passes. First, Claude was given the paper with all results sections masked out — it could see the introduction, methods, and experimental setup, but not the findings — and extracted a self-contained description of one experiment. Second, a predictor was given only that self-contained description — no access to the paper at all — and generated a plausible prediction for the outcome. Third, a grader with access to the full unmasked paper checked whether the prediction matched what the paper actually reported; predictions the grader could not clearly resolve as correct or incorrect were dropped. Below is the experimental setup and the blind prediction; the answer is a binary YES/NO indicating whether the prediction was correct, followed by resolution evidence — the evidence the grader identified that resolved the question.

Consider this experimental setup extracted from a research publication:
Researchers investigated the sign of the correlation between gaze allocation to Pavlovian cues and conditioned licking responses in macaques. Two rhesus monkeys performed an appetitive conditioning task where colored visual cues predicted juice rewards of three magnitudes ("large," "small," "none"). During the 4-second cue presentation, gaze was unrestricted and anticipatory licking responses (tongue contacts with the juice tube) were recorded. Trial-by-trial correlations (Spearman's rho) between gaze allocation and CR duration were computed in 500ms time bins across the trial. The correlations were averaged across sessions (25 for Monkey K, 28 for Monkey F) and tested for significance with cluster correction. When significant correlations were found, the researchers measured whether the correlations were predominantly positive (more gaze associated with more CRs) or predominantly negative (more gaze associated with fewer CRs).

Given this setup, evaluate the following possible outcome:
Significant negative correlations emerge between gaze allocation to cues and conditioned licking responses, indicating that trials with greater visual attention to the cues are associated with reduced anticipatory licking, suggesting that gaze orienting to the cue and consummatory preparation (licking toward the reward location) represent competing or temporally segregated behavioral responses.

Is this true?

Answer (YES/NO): NO